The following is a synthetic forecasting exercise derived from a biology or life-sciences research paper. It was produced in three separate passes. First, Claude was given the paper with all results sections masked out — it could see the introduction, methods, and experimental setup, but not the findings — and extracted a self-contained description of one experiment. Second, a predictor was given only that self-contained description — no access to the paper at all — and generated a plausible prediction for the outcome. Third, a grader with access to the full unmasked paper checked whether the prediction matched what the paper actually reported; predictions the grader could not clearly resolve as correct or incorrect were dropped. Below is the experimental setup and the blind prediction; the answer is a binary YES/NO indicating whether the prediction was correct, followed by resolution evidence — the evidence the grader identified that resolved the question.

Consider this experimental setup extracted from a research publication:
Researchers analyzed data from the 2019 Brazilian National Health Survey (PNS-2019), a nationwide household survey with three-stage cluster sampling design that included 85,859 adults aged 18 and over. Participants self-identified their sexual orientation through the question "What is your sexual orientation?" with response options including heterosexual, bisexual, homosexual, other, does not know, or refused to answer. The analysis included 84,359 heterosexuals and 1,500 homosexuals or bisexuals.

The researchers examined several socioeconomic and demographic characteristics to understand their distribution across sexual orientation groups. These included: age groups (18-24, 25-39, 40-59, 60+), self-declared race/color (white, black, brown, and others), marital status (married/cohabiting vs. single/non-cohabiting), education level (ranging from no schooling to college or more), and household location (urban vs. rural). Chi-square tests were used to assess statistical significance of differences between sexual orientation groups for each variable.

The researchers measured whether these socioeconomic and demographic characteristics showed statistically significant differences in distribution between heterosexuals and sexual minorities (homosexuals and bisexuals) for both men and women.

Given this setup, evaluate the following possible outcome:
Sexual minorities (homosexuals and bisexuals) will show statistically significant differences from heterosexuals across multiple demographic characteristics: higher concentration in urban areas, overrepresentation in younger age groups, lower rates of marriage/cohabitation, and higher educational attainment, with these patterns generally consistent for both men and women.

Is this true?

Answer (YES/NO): YES